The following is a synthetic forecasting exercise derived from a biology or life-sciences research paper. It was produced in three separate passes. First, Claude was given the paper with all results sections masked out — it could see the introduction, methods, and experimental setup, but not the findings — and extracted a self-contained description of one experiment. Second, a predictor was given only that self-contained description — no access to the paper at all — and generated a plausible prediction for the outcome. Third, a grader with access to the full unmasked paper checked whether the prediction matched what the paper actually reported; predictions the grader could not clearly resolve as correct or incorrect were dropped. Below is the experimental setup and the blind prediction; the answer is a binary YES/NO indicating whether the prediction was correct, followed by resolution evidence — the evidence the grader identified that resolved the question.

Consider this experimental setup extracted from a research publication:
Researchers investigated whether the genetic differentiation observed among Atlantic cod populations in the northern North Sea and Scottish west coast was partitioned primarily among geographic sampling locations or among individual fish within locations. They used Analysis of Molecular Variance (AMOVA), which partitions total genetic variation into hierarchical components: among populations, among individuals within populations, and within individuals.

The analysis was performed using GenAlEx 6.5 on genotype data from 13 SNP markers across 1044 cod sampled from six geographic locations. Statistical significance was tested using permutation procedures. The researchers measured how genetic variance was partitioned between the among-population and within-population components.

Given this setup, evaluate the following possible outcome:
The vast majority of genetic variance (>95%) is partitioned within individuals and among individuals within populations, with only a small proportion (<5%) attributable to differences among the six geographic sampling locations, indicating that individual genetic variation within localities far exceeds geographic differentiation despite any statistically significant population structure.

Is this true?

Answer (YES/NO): YES